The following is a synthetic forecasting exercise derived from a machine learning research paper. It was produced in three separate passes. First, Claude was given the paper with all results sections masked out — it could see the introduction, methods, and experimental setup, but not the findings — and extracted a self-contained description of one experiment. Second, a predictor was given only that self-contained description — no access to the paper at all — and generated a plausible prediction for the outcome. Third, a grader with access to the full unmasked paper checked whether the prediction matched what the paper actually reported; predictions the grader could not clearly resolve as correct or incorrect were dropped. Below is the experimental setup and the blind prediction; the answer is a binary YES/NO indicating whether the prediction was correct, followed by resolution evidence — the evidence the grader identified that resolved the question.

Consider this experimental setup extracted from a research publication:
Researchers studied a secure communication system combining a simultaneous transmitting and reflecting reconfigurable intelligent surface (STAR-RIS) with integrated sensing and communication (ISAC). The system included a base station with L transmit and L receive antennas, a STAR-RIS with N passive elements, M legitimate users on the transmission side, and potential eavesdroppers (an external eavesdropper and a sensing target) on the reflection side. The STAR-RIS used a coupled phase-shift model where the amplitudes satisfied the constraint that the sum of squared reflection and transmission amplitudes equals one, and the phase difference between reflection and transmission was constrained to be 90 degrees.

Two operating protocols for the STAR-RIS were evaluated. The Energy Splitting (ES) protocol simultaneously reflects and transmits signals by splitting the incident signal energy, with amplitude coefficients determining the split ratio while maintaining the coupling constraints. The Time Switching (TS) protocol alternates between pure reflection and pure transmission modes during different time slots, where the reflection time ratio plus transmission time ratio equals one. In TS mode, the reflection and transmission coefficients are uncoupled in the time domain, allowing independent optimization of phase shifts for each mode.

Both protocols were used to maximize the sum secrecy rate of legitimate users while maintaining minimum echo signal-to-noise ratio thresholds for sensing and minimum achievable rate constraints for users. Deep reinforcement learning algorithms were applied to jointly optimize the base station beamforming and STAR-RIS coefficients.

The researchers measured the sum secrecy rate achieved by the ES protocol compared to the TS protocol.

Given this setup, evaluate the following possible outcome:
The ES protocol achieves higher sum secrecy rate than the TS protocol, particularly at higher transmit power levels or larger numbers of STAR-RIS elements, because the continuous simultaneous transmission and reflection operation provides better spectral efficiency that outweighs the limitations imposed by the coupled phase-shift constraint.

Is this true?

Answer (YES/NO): NO